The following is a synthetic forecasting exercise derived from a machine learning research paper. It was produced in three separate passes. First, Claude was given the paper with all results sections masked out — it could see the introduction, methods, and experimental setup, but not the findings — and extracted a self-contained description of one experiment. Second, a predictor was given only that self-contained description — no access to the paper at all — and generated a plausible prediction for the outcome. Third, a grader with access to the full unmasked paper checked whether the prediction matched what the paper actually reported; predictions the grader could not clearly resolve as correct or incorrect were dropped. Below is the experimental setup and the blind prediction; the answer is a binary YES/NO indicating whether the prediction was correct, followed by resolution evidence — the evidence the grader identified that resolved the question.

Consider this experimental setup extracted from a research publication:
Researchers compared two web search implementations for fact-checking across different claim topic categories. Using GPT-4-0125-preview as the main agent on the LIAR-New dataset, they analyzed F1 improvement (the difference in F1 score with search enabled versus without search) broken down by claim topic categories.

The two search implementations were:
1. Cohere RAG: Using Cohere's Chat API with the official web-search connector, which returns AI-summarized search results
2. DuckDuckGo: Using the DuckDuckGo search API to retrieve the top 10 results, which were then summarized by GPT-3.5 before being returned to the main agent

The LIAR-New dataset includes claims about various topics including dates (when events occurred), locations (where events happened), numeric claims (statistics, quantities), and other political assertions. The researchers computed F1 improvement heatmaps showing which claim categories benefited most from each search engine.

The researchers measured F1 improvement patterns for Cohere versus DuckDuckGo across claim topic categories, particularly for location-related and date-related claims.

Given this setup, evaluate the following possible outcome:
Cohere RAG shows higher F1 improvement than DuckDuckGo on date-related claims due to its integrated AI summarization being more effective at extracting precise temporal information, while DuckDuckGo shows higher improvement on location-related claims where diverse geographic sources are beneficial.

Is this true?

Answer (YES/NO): NO